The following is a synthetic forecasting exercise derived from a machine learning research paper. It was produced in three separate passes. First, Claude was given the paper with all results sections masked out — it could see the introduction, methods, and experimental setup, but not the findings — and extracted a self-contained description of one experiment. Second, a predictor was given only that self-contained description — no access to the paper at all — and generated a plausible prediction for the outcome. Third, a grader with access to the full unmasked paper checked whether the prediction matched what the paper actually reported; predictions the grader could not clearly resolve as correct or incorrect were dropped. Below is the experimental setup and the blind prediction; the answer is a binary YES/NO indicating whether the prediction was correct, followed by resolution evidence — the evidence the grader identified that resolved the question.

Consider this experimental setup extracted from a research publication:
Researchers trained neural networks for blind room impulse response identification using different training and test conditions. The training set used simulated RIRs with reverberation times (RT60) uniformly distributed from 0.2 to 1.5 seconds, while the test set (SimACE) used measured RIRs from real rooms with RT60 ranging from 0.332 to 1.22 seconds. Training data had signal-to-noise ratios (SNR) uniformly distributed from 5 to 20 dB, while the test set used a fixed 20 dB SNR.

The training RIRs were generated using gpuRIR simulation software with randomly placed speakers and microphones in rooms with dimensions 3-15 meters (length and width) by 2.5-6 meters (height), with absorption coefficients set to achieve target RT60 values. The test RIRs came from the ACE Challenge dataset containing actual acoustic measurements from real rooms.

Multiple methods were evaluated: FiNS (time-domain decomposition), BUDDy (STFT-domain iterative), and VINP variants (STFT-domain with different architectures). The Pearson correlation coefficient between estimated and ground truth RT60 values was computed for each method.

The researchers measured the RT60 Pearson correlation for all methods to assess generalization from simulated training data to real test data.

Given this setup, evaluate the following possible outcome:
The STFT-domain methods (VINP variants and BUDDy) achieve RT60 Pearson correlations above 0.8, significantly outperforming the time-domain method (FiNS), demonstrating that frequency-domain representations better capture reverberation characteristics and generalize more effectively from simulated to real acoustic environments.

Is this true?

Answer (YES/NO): NO